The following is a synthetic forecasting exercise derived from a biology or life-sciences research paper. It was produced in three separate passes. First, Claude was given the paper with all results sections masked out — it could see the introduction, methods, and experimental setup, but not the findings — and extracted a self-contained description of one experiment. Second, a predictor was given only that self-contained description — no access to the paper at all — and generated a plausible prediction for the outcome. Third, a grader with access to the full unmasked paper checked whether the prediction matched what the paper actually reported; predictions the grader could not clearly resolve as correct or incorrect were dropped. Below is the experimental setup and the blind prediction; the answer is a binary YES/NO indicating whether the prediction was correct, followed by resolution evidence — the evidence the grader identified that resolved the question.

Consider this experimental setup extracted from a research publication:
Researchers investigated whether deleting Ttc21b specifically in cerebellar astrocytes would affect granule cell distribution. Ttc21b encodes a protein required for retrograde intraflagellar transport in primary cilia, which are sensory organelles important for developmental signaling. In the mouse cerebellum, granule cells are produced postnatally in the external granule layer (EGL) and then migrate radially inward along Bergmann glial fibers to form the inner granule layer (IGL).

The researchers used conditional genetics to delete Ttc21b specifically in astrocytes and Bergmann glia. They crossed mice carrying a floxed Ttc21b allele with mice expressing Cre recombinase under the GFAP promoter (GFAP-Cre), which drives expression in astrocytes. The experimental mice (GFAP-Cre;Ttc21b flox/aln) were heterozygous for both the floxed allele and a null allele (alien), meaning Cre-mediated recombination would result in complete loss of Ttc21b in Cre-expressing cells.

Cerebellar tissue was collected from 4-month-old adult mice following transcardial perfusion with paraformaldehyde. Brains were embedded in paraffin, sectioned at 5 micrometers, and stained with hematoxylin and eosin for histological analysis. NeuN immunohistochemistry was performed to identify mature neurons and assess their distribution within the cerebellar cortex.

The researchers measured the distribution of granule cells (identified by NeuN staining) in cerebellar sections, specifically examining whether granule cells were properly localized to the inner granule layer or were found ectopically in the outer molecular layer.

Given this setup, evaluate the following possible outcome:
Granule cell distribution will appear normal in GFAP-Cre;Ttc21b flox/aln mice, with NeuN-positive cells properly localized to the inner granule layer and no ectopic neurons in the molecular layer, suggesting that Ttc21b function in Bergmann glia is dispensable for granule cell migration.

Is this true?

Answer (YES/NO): NO